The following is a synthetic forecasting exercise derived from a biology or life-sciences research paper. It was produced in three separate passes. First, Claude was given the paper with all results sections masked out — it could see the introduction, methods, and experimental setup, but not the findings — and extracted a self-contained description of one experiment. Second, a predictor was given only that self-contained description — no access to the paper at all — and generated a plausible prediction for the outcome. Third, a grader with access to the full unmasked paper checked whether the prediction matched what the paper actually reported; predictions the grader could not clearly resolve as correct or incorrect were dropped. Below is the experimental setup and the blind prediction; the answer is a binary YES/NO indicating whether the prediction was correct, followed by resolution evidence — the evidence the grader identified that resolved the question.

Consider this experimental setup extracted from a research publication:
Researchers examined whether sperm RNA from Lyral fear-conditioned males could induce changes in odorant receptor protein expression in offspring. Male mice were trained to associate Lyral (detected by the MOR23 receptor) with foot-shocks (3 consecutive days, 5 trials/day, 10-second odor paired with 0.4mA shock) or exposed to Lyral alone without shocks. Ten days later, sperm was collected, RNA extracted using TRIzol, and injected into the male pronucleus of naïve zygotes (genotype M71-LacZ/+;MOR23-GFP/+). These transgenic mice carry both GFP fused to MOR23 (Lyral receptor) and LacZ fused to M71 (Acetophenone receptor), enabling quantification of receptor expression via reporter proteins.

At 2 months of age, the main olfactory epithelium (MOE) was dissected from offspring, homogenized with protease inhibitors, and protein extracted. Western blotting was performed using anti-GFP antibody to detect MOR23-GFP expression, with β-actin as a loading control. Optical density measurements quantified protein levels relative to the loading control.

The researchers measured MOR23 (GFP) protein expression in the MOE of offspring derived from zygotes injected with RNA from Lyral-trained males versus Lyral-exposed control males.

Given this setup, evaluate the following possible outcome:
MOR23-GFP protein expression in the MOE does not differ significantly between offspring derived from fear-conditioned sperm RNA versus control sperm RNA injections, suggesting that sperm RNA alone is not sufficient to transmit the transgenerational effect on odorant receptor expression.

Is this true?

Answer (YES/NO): NO